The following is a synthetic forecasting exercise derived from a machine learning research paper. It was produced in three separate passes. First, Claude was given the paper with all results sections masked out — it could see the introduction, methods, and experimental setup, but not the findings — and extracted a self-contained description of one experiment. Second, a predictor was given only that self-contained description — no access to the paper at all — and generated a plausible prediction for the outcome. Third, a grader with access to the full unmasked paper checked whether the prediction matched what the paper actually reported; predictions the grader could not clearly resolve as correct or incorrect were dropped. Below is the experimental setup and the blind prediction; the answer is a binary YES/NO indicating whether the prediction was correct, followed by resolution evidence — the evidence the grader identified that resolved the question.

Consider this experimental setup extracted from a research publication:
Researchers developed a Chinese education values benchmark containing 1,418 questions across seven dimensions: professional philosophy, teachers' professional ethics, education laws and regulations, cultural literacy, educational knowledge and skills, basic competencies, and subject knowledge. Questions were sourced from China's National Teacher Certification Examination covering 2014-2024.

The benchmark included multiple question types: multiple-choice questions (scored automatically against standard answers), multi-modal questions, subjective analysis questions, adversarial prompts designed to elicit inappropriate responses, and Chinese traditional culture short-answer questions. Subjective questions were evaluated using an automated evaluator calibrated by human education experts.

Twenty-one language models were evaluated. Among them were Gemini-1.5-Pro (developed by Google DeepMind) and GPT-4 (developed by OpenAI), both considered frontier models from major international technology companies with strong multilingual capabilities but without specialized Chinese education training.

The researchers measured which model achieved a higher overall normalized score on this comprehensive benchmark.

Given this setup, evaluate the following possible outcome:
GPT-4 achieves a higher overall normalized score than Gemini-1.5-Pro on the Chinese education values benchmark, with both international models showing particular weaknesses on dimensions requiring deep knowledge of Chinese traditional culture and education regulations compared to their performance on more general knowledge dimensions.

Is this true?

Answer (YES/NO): NO